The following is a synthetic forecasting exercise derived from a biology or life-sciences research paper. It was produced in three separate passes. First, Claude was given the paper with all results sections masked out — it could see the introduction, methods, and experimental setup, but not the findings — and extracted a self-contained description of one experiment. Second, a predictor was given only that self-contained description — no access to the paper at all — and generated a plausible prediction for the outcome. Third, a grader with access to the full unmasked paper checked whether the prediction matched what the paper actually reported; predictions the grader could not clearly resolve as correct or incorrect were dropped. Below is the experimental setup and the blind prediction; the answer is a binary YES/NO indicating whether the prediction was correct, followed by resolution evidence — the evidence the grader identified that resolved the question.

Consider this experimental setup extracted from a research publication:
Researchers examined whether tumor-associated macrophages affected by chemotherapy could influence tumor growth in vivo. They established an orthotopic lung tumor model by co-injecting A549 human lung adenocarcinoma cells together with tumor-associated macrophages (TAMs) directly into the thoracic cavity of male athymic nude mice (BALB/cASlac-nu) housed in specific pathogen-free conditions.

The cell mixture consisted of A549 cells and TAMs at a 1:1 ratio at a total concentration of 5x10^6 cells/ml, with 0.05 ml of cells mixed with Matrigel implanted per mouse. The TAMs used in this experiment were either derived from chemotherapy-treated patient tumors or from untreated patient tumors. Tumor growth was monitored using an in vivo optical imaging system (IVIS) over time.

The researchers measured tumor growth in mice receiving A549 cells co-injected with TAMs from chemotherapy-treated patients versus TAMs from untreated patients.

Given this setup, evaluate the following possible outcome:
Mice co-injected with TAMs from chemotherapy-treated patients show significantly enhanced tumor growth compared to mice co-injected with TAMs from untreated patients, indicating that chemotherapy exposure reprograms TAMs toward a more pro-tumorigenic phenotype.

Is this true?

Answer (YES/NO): NO